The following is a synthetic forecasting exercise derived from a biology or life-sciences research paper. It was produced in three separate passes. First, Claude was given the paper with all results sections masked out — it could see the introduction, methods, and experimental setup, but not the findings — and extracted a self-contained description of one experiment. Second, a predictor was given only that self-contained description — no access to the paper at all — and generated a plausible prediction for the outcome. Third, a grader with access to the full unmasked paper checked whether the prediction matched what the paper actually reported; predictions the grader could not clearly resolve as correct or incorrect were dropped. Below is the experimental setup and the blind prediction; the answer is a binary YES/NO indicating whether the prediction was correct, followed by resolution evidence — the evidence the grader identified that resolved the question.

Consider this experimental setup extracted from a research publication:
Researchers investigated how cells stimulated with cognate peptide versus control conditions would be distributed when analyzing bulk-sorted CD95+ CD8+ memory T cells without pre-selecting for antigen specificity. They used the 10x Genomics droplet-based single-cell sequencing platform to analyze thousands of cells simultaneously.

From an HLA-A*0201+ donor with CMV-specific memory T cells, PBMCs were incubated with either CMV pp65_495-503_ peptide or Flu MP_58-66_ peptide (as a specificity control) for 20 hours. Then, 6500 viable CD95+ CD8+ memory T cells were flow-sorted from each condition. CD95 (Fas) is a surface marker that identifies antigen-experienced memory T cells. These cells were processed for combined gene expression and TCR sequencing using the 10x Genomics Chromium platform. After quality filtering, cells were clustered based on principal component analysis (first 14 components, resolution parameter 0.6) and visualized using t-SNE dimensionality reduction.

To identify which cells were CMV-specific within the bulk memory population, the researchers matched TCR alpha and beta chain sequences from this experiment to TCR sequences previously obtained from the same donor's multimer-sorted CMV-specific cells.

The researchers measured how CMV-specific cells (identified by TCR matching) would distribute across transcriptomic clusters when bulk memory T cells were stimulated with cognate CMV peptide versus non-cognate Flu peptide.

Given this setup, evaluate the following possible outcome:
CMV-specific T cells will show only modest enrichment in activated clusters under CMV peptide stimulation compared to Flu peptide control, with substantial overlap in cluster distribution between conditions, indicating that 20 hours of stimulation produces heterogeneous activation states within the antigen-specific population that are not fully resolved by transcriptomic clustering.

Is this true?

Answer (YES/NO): NO